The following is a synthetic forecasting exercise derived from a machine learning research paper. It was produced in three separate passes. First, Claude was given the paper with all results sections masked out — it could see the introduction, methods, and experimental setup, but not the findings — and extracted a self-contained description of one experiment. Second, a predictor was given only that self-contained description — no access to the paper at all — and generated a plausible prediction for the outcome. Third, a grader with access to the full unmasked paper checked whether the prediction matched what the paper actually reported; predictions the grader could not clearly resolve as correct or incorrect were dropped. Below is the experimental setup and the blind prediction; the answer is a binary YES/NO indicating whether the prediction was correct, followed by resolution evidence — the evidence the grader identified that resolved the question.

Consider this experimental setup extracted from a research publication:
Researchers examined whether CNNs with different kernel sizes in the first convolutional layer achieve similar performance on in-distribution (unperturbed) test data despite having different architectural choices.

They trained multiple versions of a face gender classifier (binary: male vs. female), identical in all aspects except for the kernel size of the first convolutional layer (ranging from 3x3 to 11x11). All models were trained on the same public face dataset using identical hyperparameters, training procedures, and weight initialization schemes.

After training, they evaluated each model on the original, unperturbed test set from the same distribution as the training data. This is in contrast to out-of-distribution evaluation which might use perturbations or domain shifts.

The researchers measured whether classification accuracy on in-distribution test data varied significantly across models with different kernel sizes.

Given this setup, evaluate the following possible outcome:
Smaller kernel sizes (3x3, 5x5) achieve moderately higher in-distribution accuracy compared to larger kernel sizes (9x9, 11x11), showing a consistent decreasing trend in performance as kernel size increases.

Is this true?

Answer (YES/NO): NO